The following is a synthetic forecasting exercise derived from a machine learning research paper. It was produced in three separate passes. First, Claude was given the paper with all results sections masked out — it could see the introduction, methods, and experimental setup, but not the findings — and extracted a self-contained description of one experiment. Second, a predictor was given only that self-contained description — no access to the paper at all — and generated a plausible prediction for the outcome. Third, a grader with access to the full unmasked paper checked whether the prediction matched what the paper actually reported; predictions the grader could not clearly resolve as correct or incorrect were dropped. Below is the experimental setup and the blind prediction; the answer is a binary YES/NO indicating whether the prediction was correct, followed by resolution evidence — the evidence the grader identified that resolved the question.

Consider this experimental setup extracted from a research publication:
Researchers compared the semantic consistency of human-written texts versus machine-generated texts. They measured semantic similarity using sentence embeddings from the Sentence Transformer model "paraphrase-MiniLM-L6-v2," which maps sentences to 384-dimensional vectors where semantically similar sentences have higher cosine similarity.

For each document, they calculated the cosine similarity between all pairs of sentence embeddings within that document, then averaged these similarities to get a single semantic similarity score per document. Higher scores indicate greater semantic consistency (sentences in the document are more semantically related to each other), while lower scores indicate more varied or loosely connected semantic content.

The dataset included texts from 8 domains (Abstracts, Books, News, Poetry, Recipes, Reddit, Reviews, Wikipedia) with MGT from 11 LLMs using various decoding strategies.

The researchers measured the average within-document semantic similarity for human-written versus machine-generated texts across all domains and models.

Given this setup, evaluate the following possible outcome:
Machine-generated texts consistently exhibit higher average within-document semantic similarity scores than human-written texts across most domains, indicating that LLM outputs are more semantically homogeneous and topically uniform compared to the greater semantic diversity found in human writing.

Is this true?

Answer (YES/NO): YES